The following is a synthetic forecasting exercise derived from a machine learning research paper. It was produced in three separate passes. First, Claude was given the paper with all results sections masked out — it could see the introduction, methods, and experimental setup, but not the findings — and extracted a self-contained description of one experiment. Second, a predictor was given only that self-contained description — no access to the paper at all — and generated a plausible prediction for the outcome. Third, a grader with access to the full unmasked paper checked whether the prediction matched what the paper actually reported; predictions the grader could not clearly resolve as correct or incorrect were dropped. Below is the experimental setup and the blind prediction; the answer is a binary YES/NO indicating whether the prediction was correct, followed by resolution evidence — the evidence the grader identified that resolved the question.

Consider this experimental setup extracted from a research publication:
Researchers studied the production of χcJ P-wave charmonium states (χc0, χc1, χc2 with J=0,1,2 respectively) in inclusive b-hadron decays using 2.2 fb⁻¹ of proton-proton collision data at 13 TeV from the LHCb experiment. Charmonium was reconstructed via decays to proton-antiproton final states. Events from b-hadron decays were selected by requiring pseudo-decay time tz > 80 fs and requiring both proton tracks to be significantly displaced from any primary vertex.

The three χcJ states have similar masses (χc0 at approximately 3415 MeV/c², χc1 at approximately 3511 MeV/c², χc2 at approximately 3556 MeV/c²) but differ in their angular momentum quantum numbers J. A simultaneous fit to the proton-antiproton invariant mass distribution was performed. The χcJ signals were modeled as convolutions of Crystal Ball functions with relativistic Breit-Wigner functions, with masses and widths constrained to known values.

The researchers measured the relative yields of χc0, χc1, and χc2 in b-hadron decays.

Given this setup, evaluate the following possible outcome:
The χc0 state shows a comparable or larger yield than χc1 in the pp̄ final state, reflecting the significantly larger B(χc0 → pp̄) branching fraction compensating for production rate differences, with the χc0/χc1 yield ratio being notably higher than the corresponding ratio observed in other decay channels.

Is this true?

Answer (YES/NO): YES